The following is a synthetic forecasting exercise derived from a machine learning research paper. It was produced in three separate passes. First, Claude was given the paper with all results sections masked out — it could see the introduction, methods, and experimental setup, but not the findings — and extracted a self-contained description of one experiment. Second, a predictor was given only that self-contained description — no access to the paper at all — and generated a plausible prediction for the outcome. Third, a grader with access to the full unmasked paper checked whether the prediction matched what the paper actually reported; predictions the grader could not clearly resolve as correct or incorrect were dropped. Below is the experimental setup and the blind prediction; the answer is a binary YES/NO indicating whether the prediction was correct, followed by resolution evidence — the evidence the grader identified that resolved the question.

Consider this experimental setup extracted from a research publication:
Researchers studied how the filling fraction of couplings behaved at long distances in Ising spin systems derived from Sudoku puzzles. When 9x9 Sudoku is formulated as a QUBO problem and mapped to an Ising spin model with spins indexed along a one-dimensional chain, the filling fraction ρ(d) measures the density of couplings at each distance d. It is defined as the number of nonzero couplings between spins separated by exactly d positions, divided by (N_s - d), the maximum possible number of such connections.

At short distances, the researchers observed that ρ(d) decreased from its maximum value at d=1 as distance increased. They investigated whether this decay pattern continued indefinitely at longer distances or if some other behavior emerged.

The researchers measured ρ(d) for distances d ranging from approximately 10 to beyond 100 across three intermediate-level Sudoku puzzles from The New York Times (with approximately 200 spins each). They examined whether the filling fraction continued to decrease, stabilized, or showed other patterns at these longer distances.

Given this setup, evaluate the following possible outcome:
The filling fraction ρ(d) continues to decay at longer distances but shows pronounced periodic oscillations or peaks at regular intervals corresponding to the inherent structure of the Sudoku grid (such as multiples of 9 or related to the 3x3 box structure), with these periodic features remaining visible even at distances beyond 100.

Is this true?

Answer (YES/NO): NO